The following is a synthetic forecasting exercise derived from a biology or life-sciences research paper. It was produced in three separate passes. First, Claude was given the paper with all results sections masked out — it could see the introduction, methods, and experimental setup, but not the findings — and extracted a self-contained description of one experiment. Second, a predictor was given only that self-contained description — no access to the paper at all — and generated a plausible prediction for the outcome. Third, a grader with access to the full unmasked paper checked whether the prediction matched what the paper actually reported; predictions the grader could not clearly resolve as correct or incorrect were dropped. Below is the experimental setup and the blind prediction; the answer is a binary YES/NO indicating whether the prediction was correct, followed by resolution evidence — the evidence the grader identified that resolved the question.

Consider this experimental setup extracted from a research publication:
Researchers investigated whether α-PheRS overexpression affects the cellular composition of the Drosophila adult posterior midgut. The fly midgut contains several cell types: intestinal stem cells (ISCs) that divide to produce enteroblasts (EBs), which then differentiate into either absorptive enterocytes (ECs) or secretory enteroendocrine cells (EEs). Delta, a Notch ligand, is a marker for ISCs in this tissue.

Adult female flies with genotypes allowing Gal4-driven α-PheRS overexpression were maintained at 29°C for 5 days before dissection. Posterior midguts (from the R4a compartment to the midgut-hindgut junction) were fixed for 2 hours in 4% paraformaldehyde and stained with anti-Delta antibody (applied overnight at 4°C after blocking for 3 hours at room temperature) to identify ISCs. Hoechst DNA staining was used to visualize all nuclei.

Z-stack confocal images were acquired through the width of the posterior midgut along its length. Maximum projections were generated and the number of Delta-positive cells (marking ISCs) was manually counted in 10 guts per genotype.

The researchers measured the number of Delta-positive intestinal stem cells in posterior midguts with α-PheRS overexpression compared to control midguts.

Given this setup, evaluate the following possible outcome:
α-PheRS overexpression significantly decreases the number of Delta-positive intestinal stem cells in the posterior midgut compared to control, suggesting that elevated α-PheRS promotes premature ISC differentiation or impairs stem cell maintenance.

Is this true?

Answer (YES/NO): NO